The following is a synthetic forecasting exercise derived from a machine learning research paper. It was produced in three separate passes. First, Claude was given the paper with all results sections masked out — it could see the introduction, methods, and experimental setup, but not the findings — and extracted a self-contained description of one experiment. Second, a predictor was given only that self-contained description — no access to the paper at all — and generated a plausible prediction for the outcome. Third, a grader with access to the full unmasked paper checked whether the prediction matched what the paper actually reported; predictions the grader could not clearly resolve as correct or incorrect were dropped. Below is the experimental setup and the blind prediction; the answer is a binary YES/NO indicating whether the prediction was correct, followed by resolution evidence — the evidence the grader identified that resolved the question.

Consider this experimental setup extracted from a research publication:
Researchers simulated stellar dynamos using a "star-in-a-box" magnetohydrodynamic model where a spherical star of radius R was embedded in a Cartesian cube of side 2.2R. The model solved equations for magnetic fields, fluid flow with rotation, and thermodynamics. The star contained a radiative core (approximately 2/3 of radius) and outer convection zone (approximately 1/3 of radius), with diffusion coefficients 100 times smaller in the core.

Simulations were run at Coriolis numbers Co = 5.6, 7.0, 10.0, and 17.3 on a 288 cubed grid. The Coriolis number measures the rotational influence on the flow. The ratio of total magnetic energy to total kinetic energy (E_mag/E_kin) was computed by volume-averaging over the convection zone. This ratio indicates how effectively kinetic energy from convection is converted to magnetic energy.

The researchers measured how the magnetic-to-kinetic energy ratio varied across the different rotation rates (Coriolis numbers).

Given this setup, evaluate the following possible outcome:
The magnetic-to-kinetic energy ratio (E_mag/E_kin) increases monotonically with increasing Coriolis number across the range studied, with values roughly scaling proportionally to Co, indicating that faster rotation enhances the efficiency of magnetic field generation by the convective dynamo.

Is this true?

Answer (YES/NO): NO